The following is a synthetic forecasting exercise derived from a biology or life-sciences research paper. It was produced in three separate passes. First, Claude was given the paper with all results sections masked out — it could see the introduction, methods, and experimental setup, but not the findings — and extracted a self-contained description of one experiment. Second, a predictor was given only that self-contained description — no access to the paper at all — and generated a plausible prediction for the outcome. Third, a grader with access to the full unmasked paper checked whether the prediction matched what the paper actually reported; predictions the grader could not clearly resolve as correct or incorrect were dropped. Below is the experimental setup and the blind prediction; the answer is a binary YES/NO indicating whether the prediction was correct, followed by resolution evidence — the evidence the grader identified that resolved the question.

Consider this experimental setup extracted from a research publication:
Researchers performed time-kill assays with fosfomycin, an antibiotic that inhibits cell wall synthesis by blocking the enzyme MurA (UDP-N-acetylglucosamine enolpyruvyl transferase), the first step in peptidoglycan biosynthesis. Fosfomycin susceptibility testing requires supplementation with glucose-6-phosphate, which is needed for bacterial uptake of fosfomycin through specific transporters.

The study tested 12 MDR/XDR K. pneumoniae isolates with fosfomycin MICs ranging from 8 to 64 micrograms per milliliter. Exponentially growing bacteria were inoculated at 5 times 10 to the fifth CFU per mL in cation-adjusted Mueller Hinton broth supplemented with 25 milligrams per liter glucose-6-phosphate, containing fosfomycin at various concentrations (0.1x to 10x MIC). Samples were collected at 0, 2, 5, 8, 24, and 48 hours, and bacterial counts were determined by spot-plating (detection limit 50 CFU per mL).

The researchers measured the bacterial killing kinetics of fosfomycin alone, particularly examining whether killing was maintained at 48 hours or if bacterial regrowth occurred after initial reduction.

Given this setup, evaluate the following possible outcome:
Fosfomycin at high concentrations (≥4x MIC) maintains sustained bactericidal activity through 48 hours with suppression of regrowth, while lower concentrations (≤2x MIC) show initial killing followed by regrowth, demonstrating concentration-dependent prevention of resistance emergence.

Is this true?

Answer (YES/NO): NO